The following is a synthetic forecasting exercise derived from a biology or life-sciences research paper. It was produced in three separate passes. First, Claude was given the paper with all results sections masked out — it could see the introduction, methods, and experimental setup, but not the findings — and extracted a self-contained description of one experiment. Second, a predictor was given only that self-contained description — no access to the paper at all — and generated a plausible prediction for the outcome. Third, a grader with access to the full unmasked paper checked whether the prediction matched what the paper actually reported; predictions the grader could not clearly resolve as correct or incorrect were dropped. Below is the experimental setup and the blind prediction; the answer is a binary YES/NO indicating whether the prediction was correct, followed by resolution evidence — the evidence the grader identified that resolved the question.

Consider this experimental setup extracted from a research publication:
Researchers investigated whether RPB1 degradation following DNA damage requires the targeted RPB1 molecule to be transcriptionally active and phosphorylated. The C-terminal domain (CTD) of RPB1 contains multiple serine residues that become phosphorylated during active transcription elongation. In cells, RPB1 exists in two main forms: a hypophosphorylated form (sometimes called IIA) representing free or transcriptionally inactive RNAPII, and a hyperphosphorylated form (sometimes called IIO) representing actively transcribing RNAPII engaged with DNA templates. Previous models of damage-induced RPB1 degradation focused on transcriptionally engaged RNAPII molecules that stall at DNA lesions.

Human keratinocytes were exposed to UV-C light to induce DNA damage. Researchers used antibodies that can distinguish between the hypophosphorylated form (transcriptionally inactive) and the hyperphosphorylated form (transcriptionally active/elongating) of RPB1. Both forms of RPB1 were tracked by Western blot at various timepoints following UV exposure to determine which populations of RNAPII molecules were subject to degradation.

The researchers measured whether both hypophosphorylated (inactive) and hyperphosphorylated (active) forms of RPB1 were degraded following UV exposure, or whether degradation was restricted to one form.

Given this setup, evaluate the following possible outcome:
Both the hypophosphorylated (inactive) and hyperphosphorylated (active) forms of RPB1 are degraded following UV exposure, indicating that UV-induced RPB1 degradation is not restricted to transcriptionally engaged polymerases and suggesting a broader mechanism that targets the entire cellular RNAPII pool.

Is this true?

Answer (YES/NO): YES